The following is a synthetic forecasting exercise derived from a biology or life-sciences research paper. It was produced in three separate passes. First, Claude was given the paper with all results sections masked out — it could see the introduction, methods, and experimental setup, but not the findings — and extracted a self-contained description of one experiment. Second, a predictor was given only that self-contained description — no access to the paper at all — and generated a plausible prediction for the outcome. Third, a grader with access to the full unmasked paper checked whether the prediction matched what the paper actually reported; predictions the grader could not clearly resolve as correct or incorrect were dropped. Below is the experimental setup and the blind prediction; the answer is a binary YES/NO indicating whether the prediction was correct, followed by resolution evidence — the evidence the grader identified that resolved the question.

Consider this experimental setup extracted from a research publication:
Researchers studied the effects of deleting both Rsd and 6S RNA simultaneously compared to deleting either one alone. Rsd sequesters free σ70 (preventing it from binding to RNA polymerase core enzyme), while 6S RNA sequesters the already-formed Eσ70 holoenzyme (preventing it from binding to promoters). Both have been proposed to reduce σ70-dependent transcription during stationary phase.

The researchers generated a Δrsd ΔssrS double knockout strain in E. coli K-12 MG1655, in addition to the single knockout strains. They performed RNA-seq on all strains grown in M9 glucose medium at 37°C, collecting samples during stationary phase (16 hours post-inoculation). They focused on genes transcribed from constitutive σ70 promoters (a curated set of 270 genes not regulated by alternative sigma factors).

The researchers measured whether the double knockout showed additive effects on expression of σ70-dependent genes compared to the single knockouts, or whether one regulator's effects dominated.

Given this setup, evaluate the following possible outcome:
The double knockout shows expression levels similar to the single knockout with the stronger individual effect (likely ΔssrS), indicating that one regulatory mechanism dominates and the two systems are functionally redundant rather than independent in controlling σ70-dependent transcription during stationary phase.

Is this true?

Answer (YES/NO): NO